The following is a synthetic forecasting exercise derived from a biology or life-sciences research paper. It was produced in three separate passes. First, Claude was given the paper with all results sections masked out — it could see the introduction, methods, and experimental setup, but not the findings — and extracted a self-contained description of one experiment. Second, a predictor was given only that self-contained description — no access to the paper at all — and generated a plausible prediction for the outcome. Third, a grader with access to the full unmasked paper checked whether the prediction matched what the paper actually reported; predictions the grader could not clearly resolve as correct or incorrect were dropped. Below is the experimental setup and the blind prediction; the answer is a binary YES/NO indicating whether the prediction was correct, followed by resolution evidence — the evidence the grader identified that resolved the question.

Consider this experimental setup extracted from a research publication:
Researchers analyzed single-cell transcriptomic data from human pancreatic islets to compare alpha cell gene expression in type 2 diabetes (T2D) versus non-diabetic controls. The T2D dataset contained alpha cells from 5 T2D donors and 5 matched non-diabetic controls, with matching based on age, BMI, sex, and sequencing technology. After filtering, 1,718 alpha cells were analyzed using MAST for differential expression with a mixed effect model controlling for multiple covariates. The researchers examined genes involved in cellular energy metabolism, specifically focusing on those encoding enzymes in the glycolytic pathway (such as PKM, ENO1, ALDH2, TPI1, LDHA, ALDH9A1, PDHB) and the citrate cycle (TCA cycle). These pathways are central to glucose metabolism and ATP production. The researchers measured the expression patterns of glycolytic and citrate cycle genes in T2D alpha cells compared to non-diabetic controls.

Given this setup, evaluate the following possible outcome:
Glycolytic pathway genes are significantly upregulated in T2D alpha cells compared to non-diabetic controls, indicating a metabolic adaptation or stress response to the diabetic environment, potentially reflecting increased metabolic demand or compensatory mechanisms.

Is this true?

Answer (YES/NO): NO